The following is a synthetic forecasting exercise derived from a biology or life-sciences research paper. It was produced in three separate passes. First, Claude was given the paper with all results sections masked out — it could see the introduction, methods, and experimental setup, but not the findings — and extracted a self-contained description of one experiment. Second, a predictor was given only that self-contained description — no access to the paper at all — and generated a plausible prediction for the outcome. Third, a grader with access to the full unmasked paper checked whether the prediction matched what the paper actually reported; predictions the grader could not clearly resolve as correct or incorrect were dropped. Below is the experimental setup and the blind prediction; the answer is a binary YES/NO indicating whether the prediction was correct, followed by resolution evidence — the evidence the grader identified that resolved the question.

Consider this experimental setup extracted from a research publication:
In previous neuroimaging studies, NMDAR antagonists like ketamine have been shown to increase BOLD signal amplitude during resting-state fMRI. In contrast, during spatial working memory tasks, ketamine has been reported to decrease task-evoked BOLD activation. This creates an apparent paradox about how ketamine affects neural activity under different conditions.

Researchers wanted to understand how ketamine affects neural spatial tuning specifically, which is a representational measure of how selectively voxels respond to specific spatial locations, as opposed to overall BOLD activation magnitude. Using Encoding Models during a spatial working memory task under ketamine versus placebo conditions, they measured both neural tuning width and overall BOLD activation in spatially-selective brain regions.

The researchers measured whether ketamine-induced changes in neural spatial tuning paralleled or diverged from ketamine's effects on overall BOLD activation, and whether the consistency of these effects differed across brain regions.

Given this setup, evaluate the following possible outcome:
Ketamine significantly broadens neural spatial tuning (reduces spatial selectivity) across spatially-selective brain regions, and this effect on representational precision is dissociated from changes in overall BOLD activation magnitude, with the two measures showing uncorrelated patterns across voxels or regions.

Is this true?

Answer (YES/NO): YES